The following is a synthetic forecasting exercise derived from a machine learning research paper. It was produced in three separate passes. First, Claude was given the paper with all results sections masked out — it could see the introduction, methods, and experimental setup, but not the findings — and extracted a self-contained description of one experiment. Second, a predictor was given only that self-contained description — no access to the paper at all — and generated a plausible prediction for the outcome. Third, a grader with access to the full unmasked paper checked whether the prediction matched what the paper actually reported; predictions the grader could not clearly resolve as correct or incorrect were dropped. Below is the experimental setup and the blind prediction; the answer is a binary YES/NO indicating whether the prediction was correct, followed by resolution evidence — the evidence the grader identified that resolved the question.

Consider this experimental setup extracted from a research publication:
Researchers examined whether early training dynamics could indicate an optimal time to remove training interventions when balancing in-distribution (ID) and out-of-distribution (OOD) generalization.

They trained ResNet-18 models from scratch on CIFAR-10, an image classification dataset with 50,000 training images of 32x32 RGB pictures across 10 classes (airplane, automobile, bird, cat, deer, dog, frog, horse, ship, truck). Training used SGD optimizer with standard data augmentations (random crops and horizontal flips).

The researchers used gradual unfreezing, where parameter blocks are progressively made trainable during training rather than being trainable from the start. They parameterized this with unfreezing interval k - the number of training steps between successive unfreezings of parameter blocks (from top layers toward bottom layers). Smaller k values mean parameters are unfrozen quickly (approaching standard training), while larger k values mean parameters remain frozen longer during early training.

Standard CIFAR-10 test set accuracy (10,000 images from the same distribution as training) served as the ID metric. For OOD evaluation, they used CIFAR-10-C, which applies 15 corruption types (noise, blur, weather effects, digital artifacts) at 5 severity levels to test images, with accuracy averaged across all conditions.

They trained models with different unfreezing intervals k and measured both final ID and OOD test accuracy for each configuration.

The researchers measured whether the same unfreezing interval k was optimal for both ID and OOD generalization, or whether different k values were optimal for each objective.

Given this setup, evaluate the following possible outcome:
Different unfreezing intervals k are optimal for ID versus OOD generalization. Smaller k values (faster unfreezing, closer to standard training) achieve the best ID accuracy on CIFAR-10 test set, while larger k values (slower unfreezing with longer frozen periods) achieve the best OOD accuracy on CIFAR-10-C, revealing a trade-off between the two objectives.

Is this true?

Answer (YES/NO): NO